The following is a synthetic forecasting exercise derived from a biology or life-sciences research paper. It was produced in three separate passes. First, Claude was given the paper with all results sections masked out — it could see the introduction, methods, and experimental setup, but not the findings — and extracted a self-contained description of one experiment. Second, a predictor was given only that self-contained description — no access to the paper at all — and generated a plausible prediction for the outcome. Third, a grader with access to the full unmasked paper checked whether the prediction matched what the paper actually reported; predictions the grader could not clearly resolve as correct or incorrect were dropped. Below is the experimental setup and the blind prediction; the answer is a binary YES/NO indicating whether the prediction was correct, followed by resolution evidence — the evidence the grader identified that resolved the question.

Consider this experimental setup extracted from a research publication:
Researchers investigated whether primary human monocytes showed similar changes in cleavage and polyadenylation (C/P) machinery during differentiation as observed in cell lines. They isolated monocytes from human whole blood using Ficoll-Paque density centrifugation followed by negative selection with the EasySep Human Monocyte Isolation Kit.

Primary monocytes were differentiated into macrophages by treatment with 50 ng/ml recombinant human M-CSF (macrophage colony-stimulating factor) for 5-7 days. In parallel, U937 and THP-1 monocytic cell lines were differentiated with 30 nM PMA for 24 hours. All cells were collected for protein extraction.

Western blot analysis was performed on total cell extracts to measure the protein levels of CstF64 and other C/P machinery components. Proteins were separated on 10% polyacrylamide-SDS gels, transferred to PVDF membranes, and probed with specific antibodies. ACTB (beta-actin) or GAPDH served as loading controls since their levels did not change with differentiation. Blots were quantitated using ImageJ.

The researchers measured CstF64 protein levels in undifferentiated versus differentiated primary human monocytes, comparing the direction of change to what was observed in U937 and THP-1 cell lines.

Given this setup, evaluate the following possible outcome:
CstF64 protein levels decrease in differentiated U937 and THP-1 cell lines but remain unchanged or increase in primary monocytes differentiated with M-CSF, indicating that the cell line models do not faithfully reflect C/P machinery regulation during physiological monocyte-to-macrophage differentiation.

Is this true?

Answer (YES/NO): NO